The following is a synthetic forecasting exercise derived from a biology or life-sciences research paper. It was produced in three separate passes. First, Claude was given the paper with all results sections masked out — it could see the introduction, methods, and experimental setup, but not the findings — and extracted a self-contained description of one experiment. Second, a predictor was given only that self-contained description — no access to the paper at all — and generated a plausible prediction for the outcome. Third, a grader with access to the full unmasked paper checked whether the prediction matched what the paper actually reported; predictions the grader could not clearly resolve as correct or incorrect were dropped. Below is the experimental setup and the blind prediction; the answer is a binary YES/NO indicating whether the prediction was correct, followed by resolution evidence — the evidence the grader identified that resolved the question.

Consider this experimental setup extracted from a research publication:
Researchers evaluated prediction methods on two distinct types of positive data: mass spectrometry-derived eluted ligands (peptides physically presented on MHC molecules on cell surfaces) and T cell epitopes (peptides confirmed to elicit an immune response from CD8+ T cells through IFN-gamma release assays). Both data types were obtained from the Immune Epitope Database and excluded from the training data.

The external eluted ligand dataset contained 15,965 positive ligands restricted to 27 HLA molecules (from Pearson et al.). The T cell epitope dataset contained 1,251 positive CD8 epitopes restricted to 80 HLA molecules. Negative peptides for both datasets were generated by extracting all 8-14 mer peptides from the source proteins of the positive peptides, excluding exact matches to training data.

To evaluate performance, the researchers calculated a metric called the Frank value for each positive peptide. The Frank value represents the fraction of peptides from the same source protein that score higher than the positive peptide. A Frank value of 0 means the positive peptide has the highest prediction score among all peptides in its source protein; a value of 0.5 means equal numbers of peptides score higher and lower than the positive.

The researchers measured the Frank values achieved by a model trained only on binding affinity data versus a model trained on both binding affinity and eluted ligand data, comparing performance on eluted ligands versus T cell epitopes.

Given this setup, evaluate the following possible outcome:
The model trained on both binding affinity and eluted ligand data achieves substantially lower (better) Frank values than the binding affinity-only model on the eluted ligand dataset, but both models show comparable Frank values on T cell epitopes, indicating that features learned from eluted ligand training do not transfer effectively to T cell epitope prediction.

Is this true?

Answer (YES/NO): NO